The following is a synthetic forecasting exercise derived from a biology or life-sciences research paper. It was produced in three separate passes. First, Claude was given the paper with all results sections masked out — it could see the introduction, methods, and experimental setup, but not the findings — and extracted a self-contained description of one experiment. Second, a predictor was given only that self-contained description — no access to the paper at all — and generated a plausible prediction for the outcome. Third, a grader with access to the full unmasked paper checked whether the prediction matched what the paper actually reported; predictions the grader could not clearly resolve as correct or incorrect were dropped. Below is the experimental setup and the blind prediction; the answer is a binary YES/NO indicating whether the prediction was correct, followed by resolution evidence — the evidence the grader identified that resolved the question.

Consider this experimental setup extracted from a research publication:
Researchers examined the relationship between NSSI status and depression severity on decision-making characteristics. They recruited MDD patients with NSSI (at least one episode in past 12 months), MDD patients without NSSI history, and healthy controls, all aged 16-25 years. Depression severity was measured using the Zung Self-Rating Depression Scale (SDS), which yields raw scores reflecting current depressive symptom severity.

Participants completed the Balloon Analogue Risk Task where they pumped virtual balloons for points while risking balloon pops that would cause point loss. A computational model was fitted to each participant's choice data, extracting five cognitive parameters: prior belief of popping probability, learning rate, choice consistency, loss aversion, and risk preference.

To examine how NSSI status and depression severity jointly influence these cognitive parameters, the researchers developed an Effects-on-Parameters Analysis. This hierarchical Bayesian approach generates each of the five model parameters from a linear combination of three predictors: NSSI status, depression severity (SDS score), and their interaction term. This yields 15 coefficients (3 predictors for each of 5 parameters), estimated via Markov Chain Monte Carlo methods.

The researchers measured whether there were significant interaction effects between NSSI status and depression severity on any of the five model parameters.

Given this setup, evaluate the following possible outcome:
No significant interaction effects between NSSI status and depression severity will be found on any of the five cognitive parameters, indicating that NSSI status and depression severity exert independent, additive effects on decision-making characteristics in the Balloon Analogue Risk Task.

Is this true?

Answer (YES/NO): NO